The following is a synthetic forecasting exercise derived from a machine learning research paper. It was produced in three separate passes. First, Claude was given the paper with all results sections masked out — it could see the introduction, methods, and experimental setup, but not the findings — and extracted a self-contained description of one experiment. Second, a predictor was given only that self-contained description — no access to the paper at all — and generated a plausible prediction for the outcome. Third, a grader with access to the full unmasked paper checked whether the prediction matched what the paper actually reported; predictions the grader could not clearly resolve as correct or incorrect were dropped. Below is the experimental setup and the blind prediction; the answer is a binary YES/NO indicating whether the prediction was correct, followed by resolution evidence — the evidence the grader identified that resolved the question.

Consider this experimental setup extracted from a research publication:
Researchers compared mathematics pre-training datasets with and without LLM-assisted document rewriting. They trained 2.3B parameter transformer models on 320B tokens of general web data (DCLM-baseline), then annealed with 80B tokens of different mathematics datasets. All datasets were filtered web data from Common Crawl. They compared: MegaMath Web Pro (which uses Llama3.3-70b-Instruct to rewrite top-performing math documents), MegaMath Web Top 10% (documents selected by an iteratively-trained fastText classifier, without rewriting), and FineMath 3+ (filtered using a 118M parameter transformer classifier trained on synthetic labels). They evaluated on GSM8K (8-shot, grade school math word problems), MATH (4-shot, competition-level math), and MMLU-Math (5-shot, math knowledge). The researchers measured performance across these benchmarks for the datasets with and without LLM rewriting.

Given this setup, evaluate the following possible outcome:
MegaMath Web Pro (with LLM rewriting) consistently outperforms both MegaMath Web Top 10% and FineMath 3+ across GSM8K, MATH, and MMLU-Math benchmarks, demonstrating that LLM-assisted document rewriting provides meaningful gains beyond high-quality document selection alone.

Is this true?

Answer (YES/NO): YES